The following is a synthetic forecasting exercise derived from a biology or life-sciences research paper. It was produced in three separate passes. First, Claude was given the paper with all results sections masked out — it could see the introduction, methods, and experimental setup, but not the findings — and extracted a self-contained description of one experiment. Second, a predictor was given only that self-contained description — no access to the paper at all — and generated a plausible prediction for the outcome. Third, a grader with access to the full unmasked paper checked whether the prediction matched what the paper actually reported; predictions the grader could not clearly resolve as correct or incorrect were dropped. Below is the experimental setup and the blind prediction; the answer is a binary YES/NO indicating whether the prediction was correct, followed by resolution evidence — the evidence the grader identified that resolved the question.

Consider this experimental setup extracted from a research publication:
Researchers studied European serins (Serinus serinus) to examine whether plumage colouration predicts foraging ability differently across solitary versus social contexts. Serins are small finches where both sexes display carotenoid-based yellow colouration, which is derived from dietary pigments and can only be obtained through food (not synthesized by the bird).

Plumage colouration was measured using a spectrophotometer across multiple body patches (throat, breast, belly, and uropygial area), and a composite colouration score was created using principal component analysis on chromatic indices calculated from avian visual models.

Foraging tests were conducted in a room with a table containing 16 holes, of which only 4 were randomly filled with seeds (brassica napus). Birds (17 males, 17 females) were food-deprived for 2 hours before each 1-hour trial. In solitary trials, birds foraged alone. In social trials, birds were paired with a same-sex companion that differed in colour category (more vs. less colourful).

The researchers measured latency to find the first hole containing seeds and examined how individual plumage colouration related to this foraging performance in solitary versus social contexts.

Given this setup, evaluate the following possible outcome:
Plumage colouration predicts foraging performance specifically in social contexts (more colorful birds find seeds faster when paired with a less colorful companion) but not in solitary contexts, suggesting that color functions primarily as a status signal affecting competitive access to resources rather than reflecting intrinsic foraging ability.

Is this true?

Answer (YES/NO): NO